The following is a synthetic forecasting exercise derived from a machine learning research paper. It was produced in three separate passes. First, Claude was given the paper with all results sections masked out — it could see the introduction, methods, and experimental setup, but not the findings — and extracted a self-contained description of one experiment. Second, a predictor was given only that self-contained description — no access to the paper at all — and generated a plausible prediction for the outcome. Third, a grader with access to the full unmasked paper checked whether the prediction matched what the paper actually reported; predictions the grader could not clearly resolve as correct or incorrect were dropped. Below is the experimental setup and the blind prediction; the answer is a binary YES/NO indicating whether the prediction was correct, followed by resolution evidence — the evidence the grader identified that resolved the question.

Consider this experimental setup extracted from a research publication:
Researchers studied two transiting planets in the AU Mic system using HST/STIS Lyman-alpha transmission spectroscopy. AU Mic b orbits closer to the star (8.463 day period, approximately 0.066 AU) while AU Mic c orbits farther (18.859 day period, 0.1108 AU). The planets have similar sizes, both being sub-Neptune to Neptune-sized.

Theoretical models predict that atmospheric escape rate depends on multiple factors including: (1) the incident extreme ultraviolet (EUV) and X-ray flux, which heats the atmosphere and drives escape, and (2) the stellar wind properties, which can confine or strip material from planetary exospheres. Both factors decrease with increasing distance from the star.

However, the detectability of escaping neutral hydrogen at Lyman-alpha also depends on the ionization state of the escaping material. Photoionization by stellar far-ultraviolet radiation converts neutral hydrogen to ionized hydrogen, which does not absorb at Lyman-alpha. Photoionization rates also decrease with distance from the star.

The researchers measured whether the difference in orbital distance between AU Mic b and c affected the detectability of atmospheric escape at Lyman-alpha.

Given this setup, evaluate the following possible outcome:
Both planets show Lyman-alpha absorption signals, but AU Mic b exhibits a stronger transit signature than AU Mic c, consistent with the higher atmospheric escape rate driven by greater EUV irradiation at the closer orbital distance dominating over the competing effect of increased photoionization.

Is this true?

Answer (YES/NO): NO